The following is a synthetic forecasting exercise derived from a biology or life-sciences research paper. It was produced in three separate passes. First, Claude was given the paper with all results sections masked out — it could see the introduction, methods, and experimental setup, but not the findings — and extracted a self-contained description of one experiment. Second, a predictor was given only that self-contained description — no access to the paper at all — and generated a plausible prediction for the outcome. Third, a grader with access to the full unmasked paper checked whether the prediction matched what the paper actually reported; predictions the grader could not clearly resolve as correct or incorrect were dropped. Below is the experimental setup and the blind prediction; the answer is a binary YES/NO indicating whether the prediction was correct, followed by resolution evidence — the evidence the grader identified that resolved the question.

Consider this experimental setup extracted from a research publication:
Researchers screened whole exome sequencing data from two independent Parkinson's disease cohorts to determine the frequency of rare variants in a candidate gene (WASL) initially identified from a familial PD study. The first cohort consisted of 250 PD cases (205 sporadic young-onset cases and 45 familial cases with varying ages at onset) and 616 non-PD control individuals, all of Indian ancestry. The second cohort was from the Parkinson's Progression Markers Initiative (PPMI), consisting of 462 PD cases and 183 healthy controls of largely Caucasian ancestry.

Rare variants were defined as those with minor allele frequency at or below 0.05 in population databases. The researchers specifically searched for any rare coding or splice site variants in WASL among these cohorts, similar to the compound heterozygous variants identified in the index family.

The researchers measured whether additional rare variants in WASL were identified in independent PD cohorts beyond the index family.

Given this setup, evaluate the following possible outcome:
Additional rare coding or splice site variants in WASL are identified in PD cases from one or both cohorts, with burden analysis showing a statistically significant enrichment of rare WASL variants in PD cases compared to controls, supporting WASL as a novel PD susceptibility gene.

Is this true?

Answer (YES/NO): NO